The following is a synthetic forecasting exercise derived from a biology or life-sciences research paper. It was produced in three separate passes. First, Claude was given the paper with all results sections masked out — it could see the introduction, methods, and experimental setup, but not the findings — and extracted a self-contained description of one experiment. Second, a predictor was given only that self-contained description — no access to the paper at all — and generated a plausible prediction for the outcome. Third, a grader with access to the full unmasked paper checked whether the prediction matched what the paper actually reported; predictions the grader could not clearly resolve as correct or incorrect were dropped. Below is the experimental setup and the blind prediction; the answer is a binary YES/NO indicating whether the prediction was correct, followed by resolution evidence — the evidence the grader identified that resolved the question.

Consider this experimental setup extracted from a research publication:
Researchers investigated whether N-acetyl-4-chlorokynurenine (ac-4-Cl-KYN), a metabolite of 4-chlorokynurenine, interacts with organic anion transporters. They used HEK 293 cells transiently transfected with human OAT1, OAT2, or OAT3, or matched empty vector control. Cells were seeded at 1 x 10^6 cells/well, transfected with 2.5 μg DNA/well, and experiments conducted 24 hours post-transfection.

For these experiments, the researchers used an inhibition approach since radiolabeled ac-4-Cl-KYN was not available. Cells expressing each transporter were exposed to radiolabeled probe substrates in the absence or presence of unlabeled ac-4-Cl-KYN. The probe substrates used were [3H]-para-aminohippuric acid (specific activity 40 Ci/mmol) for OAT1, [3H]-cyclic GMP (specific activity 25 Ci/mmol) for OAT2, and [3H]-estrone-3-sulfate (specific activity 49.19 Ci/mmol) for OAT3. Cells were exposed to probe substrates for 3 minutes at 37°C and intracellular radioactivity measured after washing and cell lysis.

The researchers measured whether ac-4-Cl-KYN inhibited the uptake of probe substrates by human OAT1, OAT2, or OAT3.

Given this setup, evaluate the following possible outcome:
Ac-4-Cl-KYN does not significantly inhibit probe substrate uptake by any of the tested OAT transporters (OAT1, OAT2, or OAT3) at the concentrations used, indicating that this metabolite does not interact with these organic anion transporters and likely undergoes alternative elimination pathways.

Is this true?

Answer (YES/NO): NO